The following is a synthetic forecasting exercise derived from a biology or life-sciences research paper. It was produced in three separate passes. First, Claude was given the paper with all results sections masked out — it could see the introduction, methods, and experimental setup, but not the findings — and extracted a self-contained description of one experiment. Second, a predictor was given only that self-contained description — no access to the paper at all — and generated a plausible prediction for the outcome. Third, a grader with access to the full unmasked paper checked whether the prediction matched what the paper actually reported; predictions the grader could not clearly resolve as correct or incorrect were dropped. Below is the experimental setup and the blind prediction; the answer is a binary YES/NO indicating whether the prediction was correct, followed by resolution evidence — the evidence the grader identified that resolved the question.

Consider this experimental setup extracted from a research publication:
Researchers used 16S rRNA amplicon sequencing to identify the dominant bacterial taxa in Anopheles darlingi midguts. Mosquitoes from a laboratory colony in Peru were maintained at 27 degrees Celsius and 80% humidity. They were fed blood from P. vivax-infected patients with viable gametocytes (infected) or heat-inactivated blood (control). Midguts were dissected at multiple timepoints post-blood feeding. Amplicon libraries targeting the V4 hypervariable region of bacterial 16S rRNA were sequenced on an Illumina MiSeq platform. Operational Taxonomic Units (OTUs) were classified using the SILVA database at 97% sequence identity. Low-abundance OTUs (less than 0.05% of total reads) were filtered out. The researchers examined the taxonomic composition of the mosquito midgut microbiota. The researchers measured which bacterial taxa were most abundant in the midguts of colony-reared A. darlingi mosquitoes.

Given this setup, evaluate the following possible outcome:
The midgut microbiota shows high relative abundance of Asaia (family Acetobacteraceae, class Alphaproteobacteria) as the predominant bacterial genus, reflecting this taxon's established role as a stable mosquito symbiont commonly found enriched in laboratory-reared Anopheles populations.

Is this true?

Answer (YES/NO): NO